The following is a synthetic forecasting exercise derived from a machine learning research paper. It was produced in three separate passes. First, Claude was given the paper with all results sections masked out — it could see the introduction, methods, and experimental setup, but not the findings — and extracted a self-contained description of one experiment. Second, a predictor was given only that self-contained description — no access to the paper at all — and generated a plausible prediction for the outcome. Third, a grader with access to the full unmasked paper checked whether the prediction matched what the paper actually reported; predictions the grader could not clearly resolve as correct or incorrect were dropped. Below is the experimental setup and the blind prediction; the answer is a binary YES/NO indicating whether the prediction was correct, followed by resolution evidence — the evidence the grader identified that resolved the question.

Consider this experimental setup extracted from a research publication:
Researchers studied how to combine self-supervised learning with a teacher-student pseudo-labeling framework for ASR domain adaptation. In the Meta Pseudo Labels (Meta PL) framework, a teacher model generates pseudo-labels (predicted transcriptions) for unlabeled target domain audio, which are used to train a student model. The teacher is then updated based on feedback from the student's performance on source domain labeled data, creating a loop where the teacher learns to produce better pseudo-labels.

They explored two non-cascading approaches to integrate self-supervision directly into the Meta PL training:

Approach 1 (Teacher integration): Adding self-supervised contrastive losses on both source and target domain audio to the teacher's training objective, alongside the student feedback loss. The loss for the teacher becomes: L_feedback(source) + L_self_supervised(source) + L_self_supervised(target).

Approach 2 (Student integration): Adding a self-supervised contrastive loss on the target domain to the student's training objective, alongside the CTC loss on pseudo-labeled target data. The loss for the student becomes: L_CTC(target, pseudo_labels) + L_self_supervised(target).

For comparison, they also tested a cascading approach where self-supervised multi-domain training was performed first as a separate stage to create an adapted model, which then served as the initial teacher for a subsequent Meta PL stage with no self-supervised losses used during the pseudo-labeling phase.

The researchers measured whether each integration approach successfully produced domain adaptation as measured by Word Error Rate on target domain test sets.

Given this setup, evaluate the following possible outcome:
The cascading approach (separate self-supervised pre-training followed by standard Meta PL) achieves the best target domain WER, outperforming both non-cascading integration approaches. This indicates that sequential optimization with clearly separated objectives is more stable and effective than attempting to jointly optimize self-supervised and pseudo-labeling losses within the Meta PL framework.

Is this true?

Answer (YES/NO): YES